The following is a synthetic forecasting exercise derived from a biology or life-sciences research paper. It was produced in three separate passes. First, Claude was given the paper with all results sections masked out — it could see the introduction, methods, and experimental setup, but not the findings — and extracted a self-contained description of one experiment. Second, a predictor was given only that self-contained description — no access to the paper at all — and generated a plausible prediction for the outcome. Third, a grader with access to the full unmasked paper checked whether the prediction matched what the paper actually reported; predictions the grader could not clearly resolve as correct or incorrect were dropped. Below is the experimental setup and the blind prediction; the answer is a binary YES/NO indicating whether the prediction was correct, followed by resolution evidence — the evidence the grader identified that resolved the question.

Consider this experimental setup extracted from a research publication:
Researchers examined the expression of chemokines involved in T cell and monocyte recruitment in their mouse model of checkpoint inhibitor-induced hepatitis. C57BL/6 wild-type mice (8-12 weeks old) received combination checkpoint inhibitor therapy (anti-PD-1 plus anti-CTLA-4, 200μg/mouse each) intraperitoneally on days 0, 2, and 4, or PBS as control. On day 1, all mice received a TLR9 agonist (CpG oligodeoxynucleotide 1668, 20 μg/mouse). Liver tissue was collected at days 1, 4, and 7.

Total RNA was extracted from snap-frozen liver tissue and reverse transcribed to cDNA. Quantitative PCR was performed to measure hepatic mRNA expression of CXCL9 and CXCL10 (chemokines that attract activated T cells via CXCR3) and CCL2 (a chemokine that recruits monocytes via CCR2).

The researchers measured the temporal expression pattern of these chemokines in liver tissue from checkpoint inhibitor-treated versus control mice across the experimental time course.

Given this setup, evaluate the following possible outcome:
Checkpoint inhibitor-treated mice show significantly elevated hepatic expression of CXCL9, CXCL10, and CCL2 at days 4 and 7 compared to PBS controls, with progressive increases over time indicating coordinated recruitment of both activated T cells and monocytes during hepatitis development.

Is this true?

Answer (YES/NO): NO